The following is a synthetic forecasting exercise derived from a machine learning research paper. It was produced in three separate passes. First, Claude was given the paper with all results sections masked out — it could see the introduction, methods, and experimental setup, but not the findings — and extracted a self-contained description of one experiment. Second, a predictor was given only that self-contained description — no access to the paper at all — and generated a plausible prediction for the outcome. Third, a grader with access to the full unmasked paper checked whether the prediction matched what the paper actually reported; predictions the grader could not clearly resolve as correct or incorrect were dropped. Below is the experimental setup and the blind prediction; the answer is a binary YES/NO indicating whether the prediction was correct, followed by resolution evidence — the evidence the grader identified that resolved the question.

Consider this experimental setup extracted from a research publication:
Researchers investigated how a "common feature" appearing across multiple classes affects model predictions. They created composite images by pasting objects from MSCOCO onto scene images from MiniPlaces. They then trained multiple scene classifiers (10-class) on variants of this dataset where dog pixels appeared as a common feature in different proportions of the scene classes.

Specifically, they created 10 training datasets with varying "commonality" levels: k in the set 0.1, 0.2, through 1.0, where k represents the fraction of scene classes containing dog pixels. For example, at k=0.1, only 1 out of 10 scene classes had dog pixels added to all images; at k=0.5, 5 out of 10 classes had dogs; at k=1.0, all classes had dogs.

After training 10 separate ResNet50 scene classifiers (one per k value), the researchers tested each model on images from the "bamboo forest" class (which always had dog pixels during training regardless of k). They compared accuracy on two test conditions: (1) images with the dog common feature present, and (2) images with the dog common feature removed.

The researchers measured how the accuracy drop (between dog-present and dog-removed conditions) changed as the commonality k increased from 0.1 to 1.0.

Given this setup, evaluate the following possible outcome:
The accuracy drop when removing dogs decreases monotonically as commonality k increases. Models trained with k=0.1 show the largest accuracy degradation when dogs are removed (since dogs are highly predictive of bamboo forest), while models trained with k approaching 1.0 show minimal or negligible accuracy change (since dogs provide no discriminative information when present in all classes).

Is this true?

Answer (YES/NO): NO